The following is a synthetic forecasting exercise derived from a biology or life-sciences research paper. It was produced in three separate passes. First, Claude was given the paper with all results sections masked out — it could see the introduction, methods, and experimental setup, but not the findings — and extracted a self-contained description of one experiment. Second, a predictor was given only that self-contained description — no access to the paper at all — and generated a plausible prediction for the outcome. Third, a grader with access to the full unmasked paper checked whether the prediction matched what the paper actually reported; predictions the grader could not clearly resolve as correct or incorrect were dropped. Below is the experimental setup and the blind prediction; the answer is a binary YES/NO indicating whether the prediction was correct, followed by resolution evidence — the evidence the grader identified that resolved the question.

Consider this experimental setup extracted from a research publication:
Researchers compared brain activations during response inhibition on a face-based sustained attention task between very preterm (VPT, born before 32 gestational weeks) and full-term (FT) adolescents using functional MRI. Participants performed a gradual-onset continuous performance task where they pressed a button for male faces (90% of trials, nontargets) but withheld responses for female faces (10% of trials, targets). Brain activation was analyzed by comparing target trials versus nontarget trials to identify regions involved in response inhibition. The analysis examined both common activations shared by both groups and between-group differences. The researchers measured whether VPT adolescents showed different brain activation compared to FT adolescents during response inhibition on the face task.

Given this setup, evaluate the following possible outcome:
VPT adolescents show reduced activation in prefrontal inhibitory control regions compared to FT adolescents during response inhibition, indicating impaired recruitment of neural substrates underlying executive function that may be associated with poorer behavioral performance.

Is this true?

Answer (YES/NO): NO